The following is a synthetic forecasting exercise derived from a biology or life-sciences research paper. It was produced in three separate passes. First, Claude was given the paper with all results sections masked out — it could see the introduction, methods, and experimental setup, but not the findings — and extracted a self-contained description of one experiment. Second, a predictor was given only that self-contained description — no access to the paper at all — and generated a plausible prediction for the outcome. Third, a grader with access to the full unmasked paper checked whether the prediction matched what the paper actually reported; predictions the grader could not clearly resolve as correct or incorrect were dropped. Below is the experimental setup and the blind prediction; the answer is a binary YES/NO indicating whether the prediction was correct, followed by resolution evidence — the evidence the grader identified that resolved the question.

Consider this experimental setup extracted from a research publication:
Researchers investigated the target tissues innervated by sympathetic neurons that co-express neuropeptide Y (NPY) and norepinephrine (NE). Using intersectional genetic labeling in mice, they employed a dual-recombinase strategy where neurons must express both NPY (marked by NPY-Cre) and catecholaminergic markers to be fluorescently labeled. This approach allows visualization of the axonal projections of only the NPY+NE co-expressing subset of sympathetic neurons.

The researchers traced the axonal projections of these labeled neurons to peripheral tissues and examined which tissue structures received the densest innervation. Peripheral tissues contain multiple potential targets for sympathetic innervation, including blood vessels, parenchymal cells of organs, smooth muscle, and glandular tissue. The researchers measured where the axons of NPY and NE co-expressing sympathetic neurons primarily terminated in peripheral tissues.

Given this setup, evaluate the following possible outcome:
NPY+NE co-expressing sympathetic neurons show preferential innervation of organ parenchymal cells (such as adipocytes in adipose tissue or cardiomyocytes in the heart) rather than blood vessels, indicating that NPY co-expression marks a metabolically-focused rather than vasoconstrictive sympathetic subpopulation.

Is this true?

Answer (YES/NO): NO